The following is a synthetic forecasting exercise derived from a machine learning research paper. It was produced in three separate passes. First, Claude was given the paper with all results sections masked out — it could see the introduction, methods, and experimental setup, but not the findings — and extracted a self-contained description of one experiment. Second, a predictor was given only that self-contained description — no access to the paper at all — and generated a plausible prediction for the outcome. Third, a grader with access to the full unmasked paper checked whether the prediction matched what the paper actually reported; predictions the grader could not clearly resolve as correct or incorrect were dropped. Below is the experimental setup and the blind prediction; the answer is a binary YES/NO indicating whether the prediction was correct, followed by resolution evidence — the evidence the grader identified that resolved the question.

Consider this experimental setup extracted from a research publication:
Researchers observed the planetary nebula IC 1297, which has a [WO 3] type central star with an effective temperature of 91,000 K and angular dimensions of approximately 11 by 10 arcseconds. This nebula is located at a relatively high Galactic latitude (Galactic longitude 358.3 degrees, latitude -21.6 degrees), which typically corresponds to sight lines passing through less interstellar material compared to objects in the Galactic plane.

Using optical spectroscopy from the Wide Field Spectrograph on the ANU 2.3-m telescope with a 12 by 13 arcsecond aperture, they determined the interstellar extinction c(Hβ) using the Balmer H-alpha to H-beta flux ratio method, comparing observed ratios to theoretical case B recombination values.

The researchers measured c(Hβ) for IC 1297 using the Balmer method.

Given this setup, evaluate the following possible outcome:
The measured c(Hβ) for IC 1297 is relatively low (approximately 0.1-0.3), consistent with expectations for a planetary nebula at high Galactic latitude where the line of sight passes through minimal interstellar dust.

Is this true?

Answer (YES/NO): YES